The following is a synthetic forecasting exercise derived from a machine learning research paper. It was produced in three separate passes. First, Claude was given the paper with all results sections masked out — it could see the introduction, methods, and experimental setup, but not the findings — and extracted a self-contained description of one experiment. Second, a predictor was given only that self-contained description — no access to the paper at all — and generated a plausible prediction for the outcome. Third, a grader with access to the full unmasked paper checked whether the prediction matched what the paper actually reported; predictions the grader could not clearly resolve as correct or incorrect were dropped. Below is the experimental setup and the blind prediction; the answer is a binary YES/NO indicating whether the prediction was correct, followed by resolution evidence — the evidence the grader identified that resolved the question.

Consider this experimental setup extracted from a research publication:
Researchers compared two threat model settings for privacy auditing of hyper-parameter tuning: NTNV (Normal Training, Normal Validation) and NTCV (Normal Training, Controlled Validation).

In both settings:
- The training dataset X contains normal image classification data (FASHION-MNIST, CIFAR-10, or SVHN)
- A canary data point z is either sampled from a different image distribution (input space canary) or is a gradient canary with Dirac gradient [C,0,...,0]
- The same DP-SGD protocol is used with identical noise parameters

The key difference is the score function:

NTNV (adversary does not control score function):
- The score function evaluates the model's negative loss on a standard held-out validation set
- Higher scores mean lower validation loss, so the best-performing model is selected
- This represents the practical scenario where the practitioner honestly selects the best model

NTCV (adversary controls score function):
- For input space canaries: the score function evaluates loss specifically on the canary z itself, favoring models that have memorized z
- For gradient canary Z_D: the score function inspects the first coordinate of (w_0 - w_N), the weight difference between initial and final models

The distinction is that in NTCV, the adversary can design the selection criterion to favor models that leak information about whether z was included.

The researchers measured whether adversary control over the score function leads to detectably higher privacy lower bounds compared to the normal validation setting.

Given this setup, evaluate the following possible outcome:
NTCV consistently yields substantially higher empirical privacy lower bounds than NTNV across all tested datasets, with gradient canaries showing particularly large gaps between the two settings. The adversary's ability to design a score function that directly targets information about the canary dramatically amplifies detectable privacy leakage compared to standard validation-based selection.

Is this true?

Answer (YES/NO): NO